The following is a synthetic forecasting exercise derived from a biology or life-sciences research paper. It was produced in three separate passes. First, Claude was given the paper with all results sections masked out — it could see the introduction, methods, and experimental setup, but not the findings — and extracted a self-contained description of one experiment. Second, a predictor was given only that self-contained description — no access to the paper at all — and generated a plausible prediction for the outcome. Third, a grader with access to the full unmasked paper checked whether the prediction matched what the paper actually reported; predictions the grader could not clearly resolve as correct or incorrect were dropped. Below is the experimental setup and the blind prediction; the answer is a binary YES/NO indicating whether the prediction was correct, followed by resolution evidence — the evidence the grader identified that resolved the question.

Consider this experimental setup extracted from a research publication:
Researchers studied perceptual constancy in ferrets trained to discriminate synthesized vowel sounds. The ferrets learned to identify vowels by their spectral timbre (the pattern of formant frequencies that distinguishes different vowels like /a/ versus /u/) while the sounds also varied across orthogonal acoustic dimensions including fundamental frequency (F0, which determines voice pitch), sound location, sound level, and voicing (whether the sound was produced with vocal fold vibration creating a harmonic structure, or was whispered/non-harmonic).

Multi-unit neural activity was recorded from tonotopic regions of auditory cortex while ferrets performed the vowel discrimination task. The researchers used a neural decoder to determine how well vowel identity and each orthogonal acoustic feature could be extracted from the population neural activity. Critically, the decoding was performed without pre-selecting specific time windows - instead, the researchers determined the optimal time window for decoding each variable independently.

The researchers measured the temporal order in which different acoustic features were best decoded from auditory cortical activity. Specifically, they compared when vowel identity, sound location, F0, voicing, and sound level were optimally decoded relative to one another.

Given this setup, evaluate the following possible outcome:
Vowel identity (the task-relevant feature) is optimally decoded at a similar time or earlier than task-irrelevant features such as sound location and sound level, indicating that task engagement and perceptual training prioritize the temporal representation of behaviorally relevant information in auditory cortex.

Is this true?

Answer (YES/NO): NO